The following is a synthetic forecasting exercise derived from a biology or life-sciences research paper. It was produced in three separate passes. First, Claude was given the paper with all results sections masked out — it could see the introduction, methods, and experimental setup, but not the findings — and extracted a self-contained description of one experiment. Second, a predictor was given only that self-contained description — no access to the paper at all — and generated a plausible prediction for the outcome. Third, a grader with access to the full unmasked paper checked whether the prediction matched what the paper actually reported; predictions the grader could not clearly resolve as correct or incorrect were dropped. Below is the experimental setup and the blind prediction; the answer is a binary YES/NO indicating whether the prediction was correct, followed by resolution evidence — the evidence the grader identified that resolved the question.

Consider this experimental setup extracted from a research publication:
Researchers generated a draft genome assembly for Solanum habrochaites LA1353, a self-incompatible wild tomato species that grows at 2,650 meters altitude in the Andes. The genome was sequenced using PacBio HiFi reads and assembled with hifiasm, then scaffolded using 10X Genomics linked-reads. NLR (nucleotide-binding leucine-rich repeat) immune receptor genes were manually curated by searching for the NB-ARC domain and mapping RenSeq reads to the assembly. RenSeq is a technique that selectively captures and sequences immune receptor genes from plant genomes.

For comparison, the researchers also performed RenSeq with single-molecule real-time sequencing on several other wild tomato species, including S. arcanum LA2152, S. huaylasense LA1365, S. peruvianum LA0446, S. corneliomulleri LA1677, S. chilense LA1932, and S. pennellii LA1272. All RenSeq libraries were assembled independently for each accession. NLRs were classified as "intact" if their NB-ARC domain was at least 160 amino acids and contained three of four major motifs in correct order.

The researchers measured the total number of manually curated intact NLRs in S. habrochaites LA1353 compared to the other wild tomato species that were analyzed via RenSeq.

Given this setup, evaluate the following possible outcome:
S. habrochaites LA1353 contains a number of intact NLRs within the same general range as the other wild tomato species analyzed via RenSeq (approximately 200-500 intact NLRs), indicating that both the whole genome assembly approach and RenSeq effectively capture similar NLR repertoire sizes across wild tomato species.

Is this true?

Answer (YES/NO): NO